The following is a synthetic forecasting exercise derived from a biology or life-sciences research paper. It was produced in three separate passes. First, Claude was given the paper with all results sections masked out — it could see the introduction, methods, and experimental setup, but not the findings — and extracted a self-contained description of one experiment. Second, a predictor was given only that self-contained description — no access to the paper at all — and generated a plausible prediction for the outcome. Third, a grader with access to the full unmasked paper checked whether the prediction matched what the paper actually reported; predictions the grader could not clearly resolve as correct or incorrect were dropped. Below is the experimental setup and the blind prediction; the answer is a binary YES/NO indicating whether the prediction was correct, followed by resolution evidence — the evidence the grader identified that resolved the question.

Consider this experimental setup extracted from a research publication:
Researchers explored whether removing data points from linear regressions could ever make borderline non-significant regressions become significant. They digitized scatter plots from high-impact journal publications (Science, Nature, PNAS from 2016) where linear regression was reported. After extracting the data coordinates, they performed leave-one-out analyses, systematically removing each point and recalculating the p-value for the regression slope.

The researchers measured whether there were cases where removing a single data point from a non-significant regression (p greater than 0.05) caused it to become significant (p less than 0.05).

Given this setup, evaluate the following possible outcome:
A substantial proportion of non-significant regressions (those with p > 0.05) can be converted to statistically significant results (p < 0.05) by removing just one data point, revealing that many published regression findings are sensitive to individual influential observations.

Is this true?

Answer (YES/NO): YES